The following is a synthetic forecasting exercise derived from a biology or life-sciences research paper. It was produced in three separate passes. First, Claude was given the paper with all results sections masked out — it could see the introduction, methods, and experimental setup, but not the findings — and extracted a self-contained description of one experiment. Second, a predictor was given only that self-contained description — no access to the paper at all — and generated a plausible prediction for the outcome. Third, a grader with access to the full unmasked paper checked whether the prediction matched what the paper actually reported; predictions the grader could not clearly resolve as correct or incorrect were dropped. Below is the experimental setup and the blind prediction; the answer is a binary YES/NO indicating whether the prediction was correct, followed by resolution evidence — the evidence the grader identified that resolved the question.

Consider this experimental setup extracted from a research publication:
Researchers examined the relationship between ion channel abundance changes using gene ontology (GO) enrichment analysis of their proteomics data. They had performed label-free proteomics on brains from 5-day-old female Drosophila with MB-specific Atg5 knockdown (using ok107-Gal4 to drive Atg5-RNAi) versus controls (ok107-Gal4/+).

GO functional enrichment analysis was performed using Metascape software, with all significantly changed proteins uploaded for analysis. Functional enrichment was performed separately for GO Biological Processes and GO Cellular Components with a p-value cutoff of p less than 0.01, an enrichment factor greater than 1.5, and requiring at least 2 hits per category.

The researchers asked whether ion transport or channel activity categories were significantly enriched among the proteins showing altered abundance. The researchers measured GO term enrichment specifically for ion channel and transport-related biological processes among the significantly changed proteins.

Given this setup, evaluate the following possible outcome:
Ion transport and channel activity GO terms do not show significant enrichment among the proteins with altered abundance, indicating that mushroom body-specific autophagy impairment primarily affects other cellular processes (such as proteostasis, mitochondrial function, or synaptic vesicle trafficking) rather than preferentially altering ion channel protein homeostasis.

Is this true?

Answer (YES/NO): NO